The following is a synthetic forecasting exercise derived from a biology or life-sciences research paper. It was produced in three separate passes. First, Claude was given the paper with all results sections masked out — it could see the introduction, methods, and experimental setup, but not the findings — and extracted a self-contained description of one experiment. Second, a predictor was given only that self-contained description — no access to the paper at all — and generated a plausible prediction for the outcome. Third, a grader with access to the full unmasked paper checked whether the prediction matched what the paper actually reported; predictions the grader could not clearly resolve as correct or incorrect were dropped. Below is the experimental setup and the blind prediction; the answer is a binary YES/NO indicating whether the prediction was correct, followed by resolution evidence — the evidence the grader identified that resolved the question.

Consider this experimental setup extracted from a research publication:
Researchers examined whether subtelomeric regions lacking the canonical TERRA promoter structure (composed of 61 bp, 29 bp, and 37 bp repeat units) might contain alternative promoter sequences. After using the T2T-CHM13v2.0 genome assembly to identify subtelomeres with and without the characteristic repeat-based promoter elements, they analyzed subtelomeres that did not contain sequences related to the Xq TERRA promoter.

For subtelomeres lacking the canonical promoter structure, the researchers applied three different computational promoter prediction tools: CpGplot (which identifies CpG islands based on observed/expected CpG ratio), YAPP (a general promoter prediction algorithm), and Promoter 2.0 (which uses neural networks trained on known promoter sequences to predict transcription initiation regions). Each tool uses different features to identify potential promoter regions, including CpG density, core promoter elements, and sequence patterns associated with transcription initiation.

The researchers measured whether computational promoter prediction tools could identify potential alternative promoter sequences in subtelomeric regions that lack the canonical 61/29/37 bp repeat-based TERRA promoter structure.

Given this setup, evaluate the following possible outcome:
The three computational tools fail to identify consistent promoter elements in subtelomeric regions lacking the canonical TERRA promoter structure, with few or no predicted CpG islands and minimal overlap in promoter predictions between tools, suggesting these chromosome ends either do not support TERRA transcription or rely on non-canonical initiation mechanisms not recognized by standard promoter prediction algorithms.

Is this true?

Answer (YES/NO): NO